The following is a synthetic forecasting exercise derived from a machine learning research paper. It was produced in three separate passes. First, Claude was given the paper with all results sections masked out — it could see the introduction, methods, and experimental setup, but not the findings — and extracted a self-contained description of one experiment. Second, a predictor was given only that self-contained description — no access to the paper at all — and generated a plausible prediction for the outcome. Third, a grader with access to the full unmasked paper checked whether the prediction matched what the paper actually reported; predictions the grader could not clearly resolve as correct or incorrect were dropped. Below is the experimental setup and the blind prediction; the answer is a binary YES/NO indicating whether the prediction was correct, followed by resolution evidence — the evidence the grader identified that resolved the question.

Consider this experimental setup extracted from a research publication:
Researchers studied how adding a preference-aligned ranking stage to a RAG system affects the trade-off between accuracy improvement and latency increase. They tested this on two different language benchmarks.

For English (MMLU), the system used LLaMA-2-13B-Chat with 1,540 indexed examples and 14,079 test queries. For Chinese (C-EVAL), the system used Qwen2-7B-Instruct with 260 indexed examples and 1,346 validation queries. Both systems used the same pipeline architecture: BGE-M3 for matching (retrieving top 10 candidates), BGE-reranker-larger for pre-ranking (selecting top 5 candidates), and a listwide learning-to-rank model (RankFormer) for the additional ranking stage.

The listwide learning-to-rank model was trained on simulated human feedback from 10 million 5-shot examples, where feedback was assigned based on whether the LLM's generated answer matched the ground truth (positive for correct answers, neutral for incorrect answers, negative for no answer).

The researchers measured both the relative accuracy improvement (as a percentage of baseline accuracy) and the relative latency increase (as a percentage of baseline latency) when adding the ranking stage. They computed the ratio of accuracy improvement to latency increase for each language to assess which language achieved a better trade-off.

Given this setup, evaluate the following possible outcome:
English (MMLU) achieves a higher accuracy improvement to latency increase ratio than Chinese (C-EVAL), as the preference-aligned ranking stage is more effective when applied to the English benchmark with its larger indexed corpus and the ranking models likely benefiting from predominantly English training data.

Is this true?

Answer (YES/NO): NO